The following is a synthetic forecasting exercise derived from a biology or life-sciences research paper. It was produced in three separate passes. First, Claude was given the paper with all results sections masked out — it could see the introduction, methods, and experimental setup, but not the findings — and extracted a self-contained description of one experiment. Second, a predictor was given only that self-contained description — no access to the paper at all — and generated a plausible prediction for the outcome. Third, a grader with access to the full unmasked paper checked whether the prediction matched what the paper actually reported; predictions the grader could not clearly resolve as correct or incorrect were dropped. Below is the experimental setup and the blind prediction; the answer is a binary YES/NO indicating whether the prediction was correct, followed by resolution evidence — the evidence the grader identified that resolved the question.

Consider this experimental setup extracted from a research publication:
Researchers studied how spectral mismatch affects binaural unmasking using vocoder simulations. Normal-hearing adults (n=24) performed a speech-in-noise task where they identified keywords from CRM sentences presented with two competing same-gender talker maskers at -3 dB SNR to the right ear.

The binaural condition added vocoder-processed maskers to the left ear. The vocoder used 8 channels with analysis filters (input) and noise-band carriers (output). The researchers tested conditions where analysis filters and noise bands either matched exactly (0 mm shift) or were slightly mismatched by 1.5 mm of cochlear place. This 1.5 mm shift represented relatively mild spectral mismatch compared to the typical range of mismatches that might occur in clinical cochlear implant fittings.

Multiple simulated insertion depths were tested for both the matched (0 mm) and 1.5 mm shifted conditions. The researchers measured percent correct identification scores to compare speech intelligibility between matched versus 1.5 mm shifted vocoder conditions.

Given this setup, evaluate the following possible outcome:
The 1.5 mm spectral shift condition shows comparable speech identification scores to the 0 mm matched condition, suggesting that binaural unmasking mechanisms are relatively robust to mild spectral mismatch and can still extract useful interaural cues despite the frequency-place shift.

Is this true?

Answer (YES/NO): NO